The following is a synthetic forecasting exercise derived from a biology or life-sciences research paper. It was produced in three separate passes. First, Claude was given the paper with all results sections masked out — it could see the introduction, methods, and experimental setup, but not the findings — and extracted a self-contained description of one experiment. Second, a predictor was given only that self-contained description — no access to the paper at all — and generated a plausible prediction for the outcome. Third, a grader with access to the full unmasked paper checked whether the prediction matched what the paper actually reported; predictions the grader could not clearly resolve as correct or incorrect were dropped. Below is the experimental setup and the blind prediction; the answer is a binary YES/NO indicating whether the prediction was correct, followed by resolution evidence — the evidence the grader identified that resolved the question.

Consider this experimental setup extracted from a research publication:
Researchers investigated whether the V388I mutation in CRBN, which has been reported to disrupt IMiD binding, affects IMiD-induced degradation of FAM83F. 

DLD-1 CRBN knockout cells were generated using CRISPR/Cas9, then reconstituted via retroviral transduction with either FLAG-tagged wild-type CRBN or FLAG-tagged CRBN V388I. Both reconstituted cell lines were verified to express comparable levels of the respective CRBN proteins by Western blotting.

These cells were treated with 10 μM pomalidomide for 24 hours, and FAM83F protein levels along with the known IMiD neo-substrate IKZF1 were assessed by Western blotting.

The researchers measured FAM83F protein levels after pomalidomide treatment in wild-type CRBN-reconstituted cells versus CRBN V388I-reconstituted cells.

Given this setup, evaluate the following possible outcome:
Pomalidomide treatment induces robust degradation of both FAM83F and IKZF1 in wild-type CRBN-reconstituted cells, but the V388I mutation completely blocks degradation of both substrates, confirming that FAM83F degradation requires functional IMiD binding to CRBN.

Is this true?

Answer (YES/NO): NO